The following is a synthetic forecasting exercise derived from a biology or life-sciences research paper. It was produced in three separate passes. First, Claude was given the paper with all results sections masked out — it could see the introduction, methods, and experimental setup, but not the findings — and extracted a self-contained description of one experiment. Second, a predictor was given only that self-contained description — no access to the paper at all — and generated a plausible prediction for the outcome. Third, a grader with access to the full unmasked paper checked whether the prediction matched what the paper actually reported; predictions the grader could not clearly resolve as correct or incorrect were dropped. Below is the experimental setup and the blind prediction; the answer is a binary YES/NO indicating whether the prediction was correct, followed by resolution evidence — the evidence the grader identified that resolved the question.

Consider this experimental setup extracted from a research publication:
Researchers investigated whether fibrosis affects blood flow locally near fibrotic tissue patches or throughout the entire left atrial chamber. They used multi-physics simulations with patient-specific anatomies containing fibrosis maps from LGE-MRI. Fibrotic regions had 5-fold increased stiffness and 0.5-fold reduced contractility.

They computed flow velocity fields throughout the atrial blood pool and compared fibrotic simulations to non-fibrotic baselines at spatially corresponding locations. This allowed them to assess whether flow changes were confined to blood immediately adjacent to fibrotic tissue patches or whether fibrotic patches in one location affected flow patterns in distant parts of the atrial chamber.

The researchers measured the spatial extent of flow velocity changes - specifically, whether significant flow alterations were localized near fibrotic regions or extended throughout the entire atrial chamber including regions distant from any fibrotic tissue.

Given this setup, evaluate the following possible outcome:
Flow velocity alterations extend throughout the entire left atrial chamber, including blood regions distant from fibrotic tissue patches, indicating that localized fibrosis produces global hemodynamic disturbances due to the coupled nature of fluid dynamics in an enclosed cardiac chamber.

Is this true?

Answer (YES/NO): YES